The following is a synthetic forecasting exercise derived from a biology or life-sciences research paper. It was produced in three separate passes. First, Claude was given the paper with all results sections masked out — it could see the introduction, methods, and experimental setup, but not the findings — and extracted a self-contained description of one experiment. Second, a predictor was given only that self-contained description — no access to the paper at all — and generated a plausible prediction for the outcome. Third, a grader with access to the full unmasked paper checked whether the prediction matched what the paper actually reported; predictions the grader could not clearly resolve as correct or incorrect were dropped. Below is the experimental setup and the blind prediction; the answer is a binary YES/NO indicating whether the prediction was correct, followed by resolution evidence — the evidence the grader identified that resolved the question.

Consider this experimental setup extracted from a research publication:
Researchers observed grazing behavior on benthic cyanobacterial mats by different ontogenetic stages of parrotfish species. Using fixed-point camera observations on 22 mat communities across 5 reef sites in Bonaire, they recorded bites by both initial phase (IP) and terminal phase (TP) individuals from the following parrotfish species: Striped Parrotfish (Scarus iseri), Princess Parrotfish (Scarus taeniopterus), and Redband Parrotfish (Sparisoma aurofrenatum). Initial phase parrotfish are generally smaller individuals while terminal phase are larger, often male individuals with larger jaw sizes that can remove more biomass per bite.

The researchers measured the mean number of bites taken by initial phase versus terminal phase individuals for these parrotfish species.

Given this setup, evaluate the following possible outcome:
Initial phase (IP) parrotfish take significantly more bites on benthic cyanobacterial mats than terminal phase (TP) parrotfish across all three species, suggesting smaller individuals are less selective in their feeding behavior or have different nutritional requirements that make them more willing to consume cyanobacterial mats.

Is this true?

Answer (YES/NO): YES